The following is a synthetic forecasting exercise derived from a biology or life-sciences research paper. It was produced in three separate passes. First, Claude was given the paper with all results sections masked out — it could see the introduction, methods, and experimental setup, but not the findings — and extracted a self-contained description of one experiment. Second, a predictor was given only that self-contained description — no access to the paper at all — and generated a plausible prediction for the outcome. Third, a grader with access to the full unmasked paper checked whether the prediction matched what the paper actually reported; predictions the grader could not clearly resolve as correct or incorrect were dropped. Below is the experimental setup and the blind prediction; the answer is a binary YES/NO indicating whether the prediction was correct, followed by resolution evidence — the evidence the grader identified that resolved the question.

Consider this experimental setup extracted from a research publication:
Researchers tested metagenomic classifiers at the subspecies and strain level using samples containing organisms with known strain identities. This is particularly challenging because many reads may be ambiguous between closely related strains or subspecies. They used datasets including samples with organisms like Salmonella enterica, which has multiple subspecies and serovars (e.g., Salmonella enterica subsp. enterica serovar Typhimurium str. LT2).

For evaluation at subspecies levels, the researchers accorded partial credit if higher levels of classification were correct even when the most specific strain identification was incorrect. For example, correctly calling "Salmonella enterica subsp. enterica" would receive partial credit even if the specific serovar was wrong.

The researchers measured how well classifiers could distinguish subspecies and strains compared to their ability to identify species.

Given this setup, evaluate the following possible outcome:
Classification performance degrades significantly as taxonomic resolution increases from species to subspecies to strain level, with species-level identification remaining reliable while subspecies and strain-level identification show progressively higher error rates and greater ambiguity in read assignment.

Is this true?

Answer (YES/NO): YES